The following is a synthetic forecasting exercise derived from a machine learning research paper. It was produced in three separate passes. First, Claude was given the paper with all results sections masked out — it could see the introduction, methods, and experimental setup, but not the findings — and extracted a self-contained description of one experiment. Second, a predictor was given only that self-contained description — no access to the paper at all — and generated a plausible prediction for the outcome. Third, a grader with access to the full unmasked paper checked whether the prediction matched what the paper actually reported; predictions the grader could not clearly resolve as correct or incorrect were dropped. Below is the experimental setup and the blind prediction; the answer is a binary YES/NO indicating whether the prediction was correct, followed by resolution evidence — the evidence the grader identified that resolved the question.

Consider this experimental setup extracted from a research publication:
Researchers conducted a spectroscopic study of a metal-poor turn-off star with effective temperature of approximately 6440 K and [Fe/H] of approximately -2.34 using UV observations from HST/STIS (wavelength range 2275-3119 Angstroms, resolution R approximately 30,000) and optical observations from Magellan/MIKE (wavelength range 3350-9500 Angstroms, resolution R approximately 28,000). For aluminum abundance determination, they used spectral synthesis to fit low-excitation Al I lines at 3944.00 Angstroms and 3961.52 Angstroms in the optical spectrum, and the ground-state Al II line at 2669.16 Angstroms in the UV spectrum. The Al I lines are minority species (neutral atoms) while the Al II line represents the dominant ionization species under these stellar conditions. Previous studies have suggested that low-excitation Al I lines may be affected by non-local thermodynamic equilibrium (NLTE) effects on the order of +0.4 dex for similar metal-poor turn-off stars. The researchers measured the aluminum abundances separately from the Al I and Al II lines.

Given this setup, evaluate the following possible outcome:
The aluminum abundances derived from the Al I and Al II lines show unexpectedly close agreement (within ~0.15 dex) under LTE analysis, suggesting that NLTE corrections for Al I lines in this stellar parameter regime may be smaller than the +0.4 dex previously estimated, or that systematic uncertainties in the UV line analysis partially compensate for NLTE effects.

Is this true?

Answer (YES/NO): NO